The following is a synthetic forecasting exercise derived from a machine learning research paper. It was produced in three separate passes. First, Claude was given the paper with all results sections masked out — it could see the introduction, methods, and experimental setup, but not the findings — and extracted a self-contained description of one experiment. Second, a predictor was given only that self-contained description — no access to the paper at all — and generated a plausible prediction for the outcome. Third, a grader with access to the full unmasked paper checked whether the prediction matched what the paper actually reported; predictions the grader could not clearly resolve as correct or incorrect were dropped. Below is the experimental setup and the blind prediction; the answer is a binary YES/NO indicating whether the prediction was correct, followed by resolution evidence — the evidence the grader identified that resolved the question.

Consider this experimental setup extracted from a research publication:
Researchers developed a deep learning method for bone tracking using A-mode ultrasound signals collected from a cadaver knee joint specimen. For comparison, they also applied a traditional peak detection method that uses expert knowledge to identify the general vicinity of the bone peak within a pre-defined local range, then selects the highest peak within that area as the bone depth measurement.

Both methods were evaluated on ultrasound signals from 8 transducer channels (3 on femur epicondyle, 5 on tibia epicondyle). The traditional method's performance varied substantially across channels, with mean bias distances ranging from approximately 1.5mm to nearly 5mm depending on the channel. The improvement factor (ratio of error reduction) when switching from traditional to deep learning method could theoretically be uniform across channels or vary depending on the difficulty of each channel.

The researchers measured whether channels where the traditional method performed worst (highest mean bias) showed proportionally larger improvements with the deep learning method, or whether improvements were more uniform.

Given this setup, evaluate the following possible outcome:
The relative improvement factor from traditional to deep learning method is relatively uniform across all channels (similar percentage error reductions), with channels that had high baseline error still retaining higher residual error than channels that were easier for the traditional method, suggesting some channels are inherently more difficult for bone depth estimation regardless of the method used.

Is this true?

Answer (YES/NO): NO